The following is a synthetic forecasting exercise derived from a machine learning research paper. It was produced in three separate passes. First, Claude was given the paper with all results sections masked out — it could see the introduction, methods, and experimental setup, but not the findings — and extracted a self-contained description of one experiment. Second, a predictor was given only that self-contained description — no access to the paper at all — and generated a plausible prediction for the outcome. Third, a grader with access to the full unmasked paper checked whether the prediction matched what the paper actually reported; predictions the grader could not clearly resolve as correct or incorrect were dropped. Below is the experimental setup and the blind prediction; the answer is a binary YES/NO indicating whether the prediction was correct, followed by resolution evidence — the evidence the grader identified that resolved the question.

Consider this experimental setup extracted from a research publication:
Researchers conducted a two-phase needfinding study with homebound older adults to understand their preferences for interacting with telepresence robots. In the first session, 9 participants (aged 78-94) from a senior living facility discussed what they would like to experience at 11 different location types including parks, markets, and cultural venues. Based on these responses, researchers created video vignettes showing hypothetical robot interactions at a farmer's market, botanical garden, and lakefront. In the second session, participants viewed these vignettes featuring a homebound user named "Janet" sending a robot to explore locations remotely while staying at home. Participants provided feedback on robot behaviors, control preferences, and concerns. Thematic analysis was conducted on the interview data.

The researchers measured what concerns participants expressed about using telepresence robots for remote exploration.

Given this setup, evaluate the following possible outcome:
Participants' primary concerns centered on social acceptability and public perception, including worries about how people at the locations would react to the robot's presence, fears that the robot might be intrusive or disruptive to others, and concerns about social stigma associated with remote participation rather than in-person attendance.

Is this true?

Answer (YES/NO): NO